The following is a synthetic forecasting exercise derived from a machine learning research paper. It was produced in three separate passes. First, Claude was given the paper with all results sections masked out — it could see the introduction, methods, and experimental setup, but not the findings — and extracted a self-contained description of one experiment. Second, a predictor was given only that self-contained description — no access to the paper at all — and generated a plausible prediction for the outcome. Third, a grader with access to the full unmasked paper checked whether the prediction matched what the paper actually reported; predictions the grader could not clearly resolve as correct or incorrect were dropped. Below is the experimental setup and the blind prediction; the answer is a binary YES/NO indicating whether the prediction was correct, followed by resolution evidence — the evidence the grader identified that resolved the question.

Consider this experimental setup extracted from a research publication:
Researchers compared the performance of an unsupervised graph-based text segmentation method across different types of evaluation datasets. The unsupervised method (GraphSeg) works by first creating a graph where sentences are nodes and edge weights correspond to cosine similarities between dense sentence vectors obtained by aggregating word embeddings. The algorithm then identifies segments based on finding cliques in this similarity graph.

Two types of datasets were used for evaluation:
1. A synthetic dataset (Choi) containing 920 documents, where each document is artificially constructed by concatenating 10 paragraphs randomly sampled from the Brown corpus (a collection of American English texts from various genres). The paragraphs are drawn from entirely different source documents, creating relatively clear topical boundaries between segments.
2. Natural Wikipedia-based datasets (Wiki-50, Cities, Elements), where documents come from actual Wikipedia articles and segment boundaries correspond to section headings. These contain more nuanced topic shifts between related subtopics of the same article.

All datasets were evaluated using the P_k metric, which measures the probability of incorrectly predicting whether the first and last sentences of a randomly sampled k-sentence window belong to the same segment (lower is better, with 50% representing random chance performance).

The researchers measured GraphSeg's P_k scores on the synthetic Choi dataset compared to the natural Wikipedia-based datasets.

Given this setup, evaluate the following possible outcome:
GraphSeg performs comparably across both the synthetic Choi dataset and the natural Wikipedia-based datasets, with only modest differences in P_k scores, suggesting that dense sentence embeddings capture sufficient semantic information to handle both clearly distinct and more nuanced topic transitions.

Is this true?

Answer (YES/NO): NO